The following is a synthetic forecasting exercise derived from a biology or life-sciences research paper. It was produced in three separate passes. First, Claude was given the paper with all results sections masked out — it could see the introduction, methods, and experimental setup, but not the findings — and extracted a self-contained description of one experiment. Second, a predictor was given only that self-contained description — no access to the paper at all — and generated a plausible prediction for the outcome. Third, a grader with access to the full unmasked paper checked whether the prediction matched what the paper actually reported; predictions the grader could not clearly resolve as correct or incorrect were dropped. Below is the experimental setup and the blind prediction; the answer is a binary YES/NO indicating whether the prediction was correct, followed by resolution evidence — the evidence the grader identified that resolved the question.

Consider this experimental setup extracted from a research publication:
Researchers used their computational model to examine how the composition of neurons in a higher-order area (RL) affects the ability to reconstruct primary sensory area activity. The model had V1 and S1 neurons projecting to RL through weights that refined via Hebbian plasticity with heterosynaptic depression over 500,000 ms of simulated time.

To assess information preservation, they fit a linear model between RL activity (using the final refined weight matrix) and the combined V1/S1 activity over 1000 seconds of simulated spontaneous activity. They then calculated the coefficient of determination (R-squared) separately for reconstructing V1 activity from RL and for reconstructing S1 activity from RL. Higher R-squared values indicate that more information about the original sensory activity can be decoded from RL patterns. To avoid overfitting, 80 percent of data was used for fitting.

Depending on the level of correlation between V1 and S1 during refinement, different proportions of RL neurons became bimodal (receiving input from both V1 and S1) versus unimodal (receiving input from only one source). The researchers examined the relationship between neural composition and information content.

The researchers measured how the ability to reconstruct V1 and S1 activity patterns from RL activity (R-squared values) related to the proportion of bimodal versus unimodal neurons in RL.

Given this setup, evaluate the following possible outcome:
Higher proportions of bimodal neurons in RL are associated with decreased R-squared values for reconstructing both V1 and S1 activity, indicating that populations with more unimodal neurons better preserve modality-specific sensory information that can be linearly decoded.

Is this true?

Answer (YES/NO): NO